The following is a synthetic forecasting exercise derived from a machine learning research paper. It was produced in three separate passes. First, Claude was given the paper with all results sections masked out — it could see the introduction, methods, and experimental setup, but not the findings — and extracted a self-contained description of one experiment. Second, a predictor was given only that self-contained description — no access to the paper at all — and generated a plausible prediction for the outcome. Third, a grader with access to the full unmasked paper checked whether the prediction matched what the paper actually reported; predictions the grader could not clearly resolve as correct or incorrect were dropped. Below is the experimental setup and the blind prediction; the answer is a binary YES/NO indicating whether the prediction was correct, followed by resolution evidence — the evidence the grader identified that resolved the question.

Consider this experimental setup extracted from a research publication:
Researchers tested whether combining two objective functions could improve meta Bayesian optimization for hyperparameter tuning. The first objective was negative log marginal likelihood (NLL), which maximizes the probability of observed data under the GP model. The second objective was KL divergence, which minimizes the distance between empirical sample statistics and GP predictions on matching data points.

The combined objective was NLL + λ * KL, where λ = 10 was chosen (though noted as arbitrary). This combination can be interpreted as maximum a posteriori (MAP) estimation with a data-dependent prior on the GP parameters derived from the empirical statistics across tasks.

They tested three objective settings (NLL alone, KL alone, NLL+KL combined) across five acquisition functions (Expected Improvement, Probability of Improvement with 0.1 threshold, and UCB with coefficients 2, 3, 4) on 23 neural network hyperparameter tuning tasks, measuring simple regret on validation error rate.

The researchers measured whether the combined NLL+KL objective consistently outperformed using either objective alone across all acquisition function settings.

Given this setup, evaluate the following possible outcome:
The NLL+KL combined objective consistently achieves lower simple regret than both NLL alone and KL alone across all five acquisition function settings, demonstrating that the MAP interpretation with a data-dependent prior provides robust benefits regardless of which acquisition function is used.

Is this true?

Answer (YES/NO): NO